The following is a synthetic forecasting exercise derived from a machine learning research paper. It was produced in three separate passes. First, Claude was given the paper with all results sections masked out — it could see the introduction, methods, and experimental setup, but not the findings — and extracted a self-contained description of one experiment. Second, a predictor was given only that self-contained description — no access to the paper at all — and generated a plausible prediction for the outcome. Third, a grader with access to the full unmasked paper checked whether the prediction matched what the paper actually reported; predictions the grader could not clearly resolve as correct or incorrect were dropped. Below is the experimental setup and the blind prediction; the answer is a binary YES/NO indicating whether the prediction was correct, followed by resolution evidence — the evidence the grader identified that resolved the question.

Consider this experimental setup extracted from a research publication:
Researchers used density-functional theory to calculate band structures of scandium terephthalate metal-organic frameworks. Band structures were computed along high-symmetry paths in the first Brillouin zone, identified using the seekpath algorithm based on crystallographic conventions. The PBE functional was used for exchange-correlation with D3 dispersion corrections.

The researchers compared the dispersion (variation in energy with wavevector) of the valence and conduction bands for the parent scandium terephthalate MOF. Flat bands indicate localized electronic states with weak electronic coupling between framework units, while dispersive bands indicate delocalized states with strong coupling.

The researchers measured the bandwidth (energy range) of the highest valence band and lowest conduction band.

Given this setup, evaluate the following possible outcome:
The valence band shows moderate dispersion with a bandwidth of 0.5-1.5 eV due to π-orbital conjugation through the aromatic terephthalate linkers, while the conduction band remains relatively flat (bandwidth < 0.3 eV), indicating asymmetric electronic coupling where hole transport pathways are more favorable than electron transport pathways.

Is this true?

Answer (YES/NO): NO